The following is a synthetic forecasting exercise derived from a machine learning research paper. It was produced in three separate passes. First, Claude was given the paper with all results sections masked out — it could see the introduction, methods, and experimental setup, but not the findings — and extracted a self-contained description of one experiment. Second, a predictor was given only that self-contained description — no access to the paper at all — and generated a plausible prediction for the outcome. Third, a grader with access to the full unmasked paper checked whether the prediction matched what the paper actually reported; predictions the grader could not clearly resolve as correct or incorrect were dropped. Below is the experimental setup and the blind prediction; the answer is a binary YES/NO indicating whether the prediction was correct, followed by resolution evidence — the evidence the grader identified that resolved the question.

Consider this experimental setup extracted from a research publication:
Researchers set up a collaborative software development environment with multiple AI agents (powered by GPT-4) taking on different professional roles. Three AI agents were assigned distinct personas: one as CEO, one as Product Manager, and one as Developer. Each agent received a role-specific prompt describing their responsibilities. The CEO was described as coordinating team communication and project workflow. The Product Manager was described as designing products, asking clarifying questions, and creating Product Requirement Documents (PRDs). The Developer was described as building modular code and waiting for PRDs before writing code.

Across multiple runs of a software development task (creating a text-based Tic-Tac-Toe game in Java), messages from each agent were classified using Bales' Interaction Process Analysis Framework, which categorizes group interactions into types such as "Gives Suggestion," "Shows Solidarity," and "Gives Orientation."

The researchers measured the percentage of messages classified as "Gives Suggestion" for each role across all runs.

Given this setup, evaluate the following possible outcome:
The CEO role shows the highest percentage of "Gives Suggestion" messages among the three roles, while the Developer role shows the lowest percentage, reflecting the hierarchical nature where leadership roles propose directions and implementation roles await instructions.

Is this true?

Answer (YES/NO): YES